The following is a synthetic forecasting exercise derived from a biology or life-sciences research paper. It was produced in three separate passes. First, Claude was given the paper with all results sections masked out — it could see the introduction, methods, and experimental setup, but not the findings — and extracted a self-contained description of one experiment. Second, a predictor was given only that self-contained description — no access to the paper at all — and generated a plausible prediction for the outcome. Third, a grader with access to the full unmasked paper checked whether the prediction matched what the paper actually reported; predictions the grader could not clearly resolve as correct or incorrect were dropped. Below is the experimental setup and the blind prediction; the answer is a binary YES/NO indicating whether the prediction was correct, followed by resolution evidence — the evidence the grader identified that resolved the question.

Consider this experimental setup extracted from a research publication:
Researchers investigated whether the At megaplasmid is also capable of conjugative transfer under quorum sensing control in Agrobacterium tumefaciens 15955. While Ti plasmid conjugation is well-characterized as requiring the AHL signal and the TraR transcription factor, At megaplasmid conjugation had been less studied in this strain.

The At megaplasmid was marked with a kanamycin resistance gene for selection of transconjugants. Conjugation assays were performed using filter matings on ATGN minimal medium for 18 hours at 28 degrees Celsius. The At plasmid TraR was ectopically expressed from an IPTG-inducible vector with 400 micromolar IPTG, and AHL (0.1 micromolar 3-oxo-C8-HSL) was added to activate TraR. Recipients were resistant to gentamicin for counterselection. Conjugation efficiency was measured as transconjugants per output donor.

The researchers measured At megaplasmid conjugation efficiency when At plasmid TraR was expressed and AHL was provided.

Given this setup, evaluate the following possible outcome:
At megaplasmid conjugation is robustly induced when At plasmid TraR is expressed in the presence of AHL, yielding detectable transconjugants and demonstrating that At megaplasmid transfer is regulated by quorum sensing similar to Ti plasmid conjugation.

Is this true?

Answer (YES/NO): YES